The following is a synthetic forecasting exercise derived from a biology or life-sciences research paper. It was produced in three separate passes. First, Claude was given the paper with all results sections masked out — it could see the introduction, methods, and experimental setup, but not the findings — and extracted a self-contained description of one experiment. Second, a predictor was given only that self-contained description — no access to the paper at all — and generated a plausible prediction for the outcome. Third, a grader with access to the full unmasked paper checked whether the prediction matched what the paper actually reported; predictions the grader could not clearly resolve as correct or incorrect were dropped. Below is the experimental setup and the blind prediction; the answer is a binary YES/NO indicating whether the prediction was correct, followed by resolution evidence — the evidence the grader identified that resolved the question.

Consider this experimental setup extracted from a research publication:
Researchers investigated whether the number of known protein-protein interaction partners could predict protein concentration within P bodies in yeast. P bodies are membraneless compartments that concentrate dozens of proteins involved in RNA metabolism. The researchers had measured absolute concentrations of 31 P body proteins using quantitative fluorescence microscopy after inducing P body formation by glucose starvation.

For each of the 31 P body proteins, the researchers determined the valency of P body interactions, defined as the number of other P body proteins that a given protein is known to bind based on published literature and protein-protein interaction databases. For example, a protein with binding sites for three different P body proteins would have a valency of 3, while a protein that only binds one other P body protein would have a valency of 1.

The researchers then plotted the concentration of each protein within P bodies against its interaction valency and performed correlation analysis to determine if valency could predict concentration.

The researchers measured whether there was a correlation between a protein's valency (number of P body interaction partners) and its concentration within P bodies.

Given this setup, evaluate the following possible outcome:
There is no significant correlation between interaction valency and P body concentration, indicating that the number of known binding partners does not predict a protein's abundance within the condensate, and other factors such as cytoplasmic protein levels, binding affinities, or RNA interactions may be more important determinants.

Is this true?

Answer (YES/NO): NO